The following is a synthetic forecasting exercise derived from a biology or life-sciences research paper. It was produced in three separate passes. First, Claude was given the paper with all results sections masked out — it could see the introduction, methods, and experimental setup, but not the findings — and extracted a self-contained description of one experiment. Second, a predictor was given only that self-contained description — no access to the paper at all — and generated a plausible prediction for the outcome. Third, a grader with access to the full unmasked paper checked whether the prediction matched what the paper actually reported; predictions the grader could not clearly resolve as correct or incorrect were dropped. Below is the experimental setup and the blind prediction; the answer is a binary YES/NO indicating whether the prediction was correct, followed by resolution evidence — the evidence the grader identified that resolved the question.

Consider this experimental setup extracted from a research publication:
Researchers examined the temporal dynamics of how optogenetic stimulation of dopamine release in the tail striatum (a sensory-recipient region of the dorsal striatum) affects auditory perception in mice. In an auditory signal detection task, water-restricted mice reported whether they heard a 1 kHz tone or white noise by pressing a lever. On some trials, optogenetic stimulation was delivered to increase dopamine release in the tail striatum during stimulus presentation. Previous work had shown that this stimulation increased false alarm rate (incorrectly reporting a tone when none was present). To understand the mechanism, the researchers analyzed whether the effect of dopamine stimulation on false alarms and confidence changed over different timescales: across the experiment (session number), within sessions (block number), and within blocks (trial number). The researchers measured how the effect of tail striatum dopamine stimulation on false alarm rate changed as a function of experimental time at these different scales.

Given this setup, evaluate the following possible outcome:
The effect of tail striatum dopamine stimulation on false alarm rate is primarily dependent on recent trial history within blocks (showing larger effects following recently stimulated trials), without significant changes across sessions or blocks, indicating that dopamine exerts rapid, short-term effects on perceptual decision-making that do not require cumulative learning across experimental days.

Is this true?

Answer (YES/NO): NO